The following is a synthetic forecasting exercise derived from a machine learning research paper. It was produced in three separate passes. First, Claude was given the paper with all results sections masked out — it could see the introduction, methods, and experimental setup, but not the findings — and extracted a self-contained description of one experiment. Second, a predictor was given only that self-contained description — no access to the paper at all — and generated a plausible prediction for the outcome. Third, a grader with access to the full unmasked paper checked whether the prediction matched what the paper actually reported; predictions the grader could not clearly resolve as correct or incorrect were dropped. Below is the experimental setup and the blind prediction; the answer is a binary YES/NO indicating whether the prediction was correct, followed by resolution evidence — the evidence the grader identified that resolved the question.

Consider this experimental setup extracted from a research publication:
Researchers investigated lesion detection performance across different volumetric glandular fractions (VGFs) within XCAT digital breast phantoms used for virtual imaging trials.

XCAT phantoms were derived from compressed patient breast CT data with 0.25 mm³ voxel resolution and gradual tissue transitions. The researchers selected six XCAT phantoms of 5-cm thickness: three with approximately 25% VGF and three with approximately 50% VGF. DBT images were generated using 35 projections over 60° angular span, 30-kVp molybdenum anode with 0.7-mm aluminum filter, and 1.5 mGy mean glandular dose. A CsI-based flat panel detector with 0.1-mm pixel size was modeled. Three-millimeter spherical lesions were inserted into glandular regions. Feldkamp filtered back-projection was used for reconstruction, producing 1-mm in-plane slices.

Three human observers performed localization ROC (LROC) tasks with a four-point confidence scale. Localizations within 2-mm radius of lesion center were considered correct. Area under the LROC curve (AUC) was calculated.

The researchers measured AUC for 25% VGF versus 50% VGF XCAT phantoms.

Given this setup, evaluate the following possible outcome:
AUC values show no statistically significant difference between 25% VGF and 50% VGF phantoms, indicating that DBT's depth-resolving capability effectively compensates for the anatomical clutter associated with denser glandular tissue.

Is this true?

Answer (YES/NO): NO